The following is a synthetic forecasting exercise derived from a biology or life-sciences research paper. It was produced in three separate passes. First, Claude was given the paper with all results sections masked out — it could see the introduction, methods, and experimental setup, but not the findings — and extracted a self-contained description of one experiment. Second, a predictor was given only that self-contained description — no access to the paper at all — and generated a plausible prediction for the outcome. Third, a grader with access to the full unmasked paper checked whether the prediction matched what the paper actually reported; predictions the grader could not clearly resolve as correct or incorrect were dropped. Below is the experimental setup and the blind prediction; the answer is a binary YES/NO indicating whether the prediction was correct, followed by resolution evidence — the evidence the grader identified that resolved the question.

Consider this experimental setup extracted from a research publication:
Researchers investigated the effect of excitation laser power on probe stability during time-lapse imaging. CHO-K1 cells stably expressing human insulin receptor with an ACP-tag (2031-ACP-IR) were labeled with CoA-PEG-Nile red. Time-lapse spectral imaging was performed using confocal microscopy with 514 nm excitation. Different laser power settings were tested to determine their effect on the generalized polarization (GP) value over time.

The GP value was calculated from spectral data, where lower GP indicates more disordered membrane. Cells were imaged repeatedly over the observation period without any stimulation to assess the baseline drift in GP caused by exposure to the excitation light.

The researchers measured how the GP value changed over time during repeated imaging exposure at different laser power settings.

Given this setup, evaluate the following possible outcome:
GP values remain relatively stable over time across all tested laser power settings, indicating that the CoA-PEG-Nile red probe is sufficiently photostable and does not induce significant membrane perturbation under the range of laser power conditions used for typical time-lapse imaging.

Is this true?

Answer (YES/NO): NO